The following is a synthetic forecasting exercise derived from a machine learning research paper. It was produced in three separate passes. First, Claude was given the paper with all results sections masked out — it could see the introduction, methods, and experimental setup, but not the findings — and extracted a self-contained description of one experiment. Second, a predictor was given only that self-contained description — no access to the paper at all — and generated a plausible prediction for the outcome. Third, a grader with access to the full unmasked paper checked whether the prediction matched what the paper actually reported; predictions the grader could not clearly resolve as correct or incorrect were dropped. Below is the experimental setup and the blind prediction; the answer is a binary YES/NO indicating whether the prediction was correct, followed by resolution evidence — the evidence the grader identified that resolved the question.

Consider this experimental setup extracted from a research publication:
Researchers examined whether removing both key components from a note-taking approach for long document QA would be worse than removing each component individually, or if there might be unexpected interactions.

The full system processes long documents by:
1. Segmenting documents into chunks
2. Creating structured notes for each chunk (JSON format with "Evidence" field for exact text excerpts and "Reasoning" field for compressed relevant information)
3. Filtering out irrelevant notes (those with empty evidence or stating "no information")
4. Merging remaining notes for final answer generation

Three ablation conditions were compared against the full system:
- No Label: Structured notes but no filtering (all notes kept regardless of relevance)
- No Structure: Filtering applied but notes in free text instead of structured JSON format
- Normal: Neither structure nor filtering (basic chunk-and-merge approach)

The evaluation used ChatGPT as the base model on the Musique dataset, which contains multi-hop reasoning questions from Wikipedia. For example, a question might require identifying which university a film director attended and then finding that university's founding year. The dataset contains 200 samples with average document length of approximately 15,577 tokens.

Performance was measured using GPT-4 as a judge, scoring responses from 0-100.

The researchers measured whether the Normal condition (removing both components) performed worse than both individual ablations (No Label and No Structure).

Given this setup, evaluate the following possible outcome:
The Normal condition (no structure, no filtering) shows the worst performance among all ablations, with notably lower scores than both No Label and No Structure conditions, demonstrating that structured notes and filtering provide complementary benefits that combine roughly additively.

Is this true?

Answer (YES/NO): NO